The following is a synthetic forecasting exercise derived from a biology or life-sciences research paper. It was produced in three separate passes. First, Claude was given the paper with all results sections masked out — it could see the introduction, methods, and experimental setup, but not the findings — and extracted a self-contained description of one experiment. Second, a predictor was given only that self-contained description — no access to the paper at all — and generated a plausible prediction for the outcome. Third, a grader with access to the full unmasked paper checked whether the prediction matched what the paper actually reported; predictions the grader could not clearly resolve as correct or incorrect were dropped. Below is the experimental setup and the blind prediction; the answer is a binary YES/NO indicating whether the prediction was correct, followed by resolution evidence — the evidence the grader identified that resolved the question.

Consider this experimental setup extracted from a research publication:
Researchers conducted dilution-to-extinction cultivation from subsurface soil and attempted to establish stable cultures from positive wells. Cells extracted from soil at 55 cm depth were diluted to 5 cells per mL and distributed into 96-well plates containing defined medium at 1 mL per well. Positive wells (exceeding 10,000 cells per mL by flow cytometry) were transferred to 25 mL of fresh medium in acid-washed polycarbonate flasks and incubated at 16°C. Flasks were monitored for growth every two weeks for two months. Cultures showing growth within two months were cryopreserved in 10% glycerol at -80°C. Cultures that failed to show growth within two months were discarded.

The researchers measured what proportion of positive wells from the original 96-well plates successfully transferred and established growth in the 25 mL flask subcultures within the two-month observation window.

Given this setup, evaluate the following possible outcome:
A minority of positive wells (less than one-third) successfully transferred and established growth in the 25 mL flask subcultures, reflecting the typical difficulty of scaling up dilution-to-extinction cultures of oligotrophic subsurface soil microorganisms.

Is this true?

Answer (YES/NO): NO